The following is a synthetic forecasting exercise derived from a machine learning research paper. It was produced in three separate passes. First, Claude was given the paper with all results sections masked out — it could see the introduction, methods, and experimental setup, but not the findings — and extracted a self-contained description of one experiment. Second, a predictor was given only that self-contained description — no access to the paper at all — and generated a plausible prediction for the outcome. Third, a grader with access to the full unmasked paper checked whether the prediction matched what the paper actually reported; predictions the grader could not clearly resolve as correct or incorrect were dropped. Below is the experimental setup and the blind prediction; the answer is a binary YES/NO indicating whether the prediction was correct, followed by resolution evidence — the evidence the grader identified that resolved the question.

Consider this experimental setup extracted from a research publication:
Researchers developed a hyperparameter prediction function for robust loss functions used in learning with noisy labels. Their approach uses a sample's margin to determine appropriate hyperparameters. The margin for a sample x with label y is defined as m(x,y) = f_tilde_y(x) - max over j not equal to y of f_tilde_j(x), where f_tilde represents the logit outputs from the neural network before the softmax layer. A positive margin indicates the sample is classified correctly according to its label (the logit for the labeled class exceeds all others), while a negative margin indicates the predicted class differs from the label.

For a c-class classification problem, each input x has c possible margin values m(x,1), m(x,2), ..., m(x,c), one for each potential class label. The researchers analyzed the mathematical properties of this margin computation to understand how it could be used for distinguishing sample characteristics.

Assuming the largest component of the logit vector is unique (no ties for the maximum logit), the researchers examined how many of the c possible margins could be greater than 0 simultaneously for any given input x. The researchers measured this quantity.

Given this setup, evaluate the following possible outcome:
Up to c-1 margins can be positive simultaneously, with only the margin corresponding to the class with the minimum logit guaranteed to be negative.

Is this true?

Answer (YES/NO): NO